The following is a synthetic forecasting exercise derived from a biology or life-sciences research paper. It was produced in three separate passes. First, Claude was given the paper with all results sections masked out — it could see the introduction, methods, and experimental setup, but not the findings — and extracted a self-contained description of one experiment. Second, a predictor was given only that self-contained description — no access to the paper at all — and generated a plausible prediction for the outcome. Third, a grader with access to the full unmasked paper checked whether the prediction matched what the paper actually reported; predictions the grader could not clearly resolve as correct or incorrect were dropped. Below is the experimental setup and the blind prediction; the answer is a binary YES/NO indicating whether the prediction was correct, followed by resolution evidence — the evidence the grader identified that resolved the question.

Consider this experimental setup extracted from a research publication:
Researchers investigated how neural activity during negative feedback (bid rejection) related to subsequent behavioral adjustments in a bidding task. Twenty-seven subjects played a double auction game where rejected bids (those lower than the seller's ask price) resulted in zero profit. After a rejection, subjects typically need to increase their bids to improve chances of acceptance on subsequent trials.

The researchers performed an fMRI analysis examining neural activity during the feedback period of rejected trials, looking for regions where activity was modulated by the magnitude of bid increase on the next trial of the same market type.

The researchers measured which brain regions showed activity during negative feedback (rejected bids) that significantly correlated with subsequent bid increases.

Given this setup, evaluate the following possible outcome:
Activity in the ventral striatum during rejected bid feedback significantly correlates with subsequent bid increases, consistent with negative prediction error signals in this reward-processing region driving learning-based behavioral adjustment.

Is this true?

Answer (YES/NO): NO